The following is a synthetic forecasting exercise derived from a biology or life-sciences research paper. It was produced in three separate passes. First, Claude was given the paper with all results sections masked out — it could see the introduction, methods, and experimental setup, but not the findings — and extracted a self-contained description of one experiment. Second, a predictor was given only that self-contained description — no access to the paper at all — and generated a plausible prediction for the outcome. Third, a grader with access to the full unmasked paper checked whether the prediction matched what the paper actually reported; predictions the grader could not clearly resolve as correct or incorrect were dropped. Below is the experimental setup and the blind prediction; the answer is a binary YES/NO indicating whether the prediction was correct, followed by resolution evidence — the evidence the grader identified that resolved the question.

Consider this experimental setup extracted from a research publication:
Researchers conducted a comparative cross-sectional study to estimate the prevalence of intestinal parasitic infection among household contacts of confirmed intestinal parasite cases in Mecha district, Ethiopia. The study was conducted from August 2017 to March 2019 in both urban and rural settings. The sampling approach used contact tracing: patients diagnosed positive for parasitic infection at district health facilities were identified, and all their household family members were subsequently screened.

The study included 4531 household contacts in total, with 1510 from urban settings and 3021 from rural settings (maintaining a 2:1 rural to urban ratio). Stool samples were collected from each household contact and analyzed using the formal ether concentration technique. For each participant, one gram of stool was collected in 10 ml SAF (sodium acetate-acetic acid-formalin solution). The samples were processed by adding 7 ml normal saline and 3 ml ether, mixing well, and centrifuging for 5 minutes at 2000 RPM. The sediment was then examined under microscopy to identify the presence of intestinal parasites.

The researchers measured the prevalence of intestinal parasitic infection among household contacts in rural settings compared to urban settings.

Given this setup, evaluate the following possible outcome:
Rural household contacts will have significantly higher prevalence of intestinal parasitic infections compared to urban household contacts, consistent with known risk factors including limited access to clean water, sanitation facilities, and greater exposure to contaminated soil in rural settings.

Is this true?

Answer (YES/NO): NO